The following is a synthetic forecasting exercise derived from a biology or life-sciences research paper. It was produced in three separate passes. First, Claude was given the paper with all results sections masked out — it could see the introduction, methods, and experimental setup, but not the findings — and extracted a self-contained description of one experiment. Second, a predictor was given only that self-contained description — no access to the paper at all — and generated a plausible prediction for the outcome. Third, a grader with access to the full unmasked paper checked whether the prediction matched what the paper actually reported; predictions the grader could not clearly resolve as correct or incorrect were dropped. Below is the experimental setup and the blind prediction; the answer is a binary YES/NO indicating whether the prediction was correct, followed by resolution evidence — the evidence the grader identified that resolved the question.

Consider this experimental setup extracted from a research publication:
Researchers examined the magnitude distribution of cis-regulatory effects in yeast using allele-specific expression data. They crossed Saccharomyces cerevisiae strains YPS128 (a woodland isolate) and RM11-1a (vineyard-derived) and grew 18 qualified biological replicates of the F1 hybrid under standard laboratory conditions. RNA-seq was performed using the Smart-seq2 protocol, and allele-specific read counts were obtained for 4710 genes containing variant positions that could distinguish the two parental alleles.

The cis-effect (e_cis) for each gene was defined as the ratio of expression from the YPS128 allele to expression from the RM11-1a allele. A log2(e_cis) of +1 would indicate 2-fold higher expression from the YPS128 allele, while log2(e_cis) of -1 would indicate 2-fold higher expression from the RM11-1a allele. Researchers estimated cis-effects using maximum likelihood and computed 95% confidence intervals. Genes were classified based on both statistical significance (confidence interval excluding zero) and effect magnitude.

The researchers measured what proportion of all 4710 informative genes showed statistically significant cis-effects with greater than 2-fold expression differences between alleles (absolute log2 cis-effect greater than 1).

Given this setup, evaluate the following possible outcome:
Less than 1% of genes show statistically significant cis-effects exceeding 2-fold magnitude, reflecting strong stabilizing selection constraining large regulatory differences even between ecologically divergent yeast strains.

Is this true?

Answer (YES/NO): NO